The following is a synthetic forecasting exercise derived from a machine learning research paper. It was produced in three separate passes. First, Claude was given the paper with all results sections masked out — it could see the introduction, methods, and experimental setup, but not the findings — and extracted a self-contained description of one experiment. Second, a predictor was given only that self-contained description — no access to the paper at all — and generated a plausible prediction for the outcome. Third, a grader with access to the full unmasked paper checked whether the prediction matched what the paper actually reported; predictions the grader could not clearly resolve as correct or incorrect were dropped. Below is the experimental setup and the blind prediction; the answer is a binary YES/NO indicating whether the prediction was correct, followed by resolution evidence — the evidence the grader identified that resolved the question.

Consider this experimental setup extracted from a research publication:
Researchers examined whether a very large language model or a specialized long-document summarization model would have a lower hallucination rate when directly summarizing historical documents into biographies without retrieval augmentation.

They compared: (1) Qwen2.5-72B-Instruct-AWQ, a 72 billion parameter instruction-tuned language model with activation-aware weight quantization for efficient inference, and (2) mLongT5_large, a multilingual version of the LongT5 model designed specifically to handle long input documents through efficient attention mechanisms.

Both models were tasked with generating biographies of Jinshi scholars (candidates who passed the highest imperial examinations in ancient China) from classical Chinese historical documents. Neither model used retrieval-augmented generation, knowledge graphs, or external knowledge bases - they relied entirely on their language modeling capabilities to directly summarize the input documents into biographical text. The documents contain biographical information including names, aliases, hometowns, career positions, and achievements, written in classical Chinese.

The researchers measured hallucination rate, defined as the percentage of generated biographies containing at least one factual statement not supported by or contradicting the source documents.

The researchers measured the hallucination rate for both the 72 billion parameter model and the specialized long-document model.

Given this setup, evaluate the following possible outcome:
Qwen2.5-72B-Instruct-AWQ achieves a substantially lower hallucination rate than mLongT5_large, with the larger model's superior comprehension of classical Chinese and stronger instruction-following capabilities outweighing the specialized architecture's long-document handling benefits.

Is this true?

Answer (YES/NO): NO